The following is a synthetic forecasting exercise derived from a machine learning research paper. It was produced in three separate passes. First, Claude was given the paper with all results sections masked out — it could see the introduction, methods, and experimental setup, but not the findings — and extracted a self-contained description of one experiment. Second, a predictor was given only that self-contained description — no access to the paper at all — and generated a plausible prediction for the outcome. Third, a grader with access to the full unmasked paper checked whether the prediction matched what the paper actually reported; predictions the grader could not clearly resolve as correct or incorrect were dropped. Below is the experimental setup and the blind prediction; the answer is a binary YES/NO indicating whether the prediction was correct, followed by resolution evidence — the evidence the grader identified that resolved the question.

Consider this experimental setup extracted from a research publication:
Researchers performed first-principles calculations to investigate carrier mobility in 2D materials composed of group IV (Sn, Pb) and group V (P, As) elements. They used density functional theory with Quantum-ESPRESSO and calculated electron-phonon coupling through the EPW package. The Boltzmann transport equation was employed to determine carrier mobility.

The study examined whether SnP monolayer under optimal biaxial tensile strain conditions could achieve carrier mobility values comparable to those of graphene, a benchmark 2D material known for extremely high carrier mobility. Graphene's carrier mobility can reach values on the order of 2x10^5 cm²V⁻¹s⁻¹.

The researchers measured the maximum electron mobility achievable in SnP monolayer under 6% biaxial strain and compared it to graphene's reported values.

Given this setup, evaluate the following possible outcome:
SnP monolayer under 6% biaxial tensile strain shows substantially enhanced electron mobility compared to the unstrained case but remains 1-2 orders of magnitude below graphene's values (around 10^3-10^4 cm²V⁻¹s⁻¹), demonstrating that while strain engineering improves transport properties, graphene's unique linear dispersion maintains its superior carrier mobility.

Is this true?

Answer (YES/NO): YES